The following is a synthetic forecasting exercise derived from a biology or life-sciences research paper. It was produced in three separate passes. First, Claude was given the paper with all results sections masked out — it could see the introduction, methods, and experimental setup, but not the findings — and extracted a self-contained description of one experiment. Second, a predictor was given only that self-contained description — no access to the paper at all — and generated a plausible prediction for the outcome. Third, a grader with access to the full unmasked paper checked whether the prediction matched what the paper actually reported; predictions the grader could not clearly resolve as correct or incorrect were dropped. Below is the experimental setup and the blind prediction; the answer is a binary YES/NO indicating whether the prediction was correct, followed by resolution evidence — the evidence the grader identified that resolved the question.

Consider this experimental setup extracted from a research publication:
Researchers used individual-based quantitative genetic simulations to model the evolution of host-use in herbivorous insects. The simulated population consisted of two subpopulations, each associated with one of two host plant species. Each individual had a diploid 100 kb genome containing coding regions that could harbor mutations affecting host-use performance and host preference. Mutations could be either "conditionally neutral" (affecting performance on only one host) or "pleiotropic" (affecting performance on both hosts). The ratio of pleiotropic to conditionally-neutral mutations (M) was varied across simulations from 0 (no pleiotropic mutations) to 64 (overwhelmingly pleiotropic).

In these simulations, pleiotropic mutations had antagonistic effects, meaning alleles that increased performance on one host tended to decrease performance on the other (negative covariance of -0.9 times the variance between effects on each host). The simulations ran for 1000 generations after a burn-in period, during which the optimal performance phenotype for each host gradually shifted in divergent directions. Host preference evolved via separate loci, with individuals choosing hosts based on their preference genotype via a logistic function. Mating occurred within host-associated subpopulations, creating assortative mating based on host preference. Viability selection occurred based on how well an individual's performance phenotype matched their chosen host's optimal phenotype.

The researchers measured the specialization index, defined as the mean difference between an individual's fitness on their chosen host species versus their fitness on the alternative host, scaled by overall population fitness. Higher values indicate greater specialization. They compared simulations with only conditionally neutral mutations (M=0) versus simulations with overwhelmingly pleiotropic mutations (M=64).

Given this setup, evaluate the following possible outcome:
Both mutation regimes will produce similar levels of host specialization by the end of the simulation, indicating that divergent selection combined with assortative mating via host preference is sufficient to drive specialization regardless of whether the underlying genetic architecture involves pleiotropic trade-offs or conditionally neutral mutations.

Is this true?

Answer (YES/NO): NO